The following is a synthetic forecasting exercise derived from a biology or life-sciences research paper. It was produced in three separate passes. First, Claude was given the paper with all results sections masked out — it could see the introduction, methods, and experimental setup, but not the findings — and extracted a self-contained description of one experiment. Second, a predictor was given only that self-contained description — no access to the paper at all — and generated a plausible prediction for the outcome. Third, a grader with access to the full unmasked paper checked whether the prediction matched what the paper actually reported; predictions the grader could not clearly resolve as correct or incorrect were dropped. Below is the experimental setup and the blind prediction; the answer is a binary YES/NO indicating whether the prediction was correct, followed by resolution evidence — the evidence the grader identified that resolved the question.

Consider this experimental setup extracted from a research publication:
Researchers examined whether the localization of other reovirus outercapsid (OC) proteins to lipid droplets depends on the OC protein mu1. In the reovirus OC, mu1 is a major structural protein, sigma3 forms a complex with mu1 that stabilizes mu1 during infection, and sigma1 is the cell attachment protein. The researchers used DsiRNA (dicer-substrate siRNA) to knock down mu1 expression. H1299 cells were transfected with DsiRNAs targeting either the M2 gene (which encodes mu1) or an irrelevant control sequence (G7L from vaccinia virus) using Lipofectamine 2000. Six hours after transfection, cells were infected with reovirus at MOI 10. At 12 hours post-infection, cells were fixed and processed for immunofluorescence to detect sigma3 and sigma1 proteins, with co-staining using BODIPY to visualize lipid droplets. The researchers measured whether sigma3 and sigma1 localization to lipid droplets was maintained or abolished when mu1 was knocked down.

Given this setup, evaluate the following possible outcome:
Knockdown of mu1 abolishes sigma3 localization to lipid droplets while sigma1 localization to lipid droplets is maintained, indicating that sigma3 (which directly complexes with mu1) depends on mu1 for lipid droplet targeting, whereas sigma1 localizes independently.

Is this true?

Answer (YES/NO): NO